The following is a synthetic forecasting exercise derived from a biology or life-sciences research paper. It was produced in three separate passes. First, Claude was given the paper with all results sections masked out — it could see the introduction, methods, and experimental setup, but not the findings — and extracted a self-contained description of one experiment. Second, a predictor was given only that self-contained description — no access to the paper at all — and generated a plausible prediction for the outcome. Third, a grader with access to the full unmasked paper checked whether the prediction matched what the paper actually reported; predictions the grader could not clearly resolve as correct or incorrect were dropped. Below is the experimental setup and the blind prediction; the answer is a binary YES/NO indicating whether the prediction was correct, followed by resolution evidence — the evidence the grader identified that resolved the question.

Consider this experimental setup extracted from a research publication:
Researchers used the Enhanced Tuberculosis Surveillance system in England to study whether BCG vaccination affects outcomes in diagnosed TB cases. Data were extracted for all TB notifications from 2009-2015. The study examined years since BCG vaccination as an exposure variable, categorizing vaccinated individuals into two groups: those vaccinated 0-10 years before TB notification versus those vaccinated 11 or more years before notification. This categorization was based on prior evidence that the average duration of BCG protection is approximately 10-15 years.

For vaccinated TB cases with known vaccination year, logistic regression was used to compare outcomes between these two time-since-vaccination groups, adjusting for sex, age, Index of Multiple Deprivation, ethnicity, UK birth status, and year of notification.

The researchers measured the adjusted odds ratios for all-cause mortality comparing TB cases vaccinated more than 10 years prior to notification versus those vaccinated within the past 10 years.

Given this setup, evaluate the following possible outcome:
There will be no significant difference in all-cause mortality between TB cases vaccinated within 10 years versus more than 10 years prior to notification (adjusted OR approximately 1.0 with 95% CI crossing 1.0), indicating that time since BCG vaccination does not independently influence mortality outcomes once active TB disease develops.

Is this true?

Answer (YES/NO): NO